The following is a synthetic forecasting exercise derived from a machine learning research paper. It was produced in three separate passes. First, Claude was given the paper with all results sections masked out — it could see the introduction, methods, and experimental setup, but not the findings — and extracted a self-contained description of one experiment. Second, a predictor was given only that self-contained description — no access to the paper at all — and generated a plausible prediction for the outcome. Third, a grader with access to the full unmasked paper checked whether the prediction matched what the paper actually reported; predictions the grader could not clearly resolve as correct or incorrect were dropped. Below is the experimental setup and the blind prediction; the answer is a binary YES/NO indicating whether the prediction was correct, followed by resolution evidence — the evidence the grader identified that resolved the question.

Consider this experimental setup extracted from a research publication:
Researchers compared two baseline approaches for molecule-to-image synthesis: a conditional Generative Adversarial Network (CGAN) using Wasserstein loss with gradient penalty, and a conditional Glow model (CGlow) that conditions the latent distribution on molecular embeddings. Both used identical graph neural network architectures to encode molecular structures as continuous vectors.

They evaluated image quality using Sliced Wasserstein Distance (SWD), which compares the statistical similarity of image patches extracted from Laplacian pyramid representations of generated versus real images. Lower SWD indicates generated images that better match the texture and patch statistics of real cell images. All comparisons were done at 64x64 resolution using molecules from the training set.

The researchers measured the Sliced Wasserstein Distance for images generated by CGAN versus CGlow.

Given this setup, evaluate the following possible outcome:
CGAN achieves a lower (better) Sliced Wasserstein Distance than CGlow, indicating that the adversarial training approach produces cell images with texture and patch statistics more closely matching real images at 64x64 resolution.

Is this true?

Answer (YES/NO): NO